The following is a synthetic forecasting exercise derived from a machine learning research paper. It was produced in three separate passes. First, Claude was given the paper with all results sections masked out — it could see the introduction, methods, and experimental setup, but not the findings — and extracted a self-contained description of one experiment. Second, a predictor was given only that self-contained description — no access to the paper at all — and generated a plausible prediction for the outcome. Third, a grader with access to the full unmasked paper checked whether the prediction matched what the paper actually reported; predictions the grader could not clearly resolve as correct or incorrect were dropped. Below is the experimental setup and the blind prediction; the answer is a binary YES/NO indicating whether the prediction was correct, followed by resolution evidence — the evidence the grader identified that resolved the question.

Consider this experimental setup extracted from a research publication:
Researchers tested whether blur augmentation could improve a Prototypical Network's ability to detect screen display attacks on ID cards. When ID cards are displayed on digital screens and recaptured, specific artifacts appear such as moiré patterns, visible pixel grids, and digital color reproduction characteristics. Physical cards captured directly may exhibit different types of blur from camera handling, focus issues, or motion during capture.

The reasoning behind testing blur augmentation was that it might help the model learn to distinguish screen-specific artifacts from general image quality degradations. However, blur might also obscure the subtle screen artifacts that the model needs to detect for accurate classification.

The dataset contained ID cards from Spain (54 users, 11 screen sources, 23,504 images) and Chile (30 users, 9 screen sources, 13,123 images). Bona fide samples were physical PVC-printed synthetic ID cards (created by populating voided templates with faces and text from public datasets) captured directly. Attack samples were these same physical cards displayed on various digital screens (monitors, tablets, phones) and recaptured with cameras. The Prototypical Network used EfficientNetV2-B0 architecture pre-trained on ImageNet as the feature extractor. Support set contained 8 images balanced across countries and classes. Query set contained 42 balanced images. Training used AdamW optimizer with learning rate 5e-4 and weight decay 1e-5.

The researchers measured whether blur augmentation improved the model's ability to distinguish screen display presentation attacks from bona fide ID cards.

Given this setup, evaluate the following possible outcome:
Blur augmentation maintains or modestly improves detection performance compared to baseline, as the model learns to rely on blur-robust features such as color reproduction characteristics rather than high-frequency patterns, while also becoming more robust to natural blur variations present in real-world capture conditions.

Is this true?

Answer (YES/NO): NO